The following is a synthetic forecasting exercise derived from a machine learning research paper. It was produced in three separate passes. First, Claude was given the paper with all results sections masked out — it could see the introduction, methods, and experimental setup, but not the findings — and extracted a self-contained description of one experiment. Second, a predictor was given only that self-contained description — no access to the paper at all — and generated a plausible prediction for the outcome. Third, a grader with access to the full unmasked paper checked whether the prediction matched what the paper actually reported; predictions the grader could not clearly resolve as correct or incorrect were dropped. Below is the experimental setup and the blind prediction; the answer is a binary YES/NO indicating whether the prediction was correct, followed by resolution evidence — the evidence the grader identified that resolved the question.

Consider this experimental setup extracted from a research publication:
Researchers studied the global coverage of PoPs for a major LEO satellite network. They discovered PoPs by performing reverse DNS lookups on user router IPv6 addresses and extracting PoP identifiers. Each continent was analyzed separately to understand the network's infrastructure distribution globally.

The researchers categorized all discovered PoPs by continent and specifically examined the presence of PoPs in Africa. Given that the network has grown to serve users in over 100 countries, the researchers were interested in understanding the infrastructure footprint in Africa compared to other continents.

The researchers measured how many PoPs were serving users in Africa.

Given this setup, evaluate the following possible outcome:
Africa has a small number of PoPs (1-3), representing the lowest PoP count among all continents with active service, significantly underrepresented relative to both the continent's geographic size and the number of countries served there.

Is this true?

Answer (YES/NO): YES